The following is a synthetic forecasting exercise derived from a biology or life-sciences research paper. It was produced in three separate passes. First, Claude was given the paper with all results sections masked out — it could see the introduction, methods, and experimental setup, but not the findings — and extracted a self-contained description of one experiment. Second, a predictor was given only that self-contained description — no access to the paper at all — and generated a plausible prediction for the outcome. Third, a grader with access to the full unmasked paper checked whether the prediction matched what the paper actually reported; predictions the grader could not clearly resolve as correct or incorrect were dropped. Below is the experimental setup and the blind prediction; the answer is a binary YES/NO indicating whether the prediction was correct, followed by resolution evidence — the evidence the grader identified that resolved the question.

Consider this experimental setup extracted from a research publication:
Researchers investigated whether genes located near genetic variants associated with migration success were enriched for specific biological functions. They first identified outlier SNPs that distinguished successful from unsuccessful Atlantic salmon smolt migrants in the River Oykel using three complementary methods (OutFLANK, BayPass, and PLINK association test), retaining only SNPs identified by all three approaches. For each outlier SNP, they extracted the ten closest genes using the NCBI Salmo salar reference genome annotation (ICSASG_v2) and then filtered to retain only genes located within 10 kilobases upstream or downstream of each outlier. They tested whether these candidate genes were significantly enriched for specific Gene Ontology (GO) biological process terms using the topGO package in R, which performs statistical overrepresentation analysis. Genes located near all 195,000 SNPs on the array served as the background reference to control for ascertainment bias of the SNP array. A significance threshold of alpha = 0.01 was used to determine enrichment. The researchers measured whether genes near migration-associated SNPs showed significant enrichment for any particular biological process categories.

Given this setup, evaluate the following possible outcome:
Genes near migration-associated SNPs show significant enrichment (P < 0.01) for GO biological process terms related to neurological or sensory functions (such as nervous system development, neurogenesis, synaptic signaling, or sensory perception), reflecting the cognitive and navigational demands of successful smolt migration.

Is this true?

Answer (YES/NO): YES